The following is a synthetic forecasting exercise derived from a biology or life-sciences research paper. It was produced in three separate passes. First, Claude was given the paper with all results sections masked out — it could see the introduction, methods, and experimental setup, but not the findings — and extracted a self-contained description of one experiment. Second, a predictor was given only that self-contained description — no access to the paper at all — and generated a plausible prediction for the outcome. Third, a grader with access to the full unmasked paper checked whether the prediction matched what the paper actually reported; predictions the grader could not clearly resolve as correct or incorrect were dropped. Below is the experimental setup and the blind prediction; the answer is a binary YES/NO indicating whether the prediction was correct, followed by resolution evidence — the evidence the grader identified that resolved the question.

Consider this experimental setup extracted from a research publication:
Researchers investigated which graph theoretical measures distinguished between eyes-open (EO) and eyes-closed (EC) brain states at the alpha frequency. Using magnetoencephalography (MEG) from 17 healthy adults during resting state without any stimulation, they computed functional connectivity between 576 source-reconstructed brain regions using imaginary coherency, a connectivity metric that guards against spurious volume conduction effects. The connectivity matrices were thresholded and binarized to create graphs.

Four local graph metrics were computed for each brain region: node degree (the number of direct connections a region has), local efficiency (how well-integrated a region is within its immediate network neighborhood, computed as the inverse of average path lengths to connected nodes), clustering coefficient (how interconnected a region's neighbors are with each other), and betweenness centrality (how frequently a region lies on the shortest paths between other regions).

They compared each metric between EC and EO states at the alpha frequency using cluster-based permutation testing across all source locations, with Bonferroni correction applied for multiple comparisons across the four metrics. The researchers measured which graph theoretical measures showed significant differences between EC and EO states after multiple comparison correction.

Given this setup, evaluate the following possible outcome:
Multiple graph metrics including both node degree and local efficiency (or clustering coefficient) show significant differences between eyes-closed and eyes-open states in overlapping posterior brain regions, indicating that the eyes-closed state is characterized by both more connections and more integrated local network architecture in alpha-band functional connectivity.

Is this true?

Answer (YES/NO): NO